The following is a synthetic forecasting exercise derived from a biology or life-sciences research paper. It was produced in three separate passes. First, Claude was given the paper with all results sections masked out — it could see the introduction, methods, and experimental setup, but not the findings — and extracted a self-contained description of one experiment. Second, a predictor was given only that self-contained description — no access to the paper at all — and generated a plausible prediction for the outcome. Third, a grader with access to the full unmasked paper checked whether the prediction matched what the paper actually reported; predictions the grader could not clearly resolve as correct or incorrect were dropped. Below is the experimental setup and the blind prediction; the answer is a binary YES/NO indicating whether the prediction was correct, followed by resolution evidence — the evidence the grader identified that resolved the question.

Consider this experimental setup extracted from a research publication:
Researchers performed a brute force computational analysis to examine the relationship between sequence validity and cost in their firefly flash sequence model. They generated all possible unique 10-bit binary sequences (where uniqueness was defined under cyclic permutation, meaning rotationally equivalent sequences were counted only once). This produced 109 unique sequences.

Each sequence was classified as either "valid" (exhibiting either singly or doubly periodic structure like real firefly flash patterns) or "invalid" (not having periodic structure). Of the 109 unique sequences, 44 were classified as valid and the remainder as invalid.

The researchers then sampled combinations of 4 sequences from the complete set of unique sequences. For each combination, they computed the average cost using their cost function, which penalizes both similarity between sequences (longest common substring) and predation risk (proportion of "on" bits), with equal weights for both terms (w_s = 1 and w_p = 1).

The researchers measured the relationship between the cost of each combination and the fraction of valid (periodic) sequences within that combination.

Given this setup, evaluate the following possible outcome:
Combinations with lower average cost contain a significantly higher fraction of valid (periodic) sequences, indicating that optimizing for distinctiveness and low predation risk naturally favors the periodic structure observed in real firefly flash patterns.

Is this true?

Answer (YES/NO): YES